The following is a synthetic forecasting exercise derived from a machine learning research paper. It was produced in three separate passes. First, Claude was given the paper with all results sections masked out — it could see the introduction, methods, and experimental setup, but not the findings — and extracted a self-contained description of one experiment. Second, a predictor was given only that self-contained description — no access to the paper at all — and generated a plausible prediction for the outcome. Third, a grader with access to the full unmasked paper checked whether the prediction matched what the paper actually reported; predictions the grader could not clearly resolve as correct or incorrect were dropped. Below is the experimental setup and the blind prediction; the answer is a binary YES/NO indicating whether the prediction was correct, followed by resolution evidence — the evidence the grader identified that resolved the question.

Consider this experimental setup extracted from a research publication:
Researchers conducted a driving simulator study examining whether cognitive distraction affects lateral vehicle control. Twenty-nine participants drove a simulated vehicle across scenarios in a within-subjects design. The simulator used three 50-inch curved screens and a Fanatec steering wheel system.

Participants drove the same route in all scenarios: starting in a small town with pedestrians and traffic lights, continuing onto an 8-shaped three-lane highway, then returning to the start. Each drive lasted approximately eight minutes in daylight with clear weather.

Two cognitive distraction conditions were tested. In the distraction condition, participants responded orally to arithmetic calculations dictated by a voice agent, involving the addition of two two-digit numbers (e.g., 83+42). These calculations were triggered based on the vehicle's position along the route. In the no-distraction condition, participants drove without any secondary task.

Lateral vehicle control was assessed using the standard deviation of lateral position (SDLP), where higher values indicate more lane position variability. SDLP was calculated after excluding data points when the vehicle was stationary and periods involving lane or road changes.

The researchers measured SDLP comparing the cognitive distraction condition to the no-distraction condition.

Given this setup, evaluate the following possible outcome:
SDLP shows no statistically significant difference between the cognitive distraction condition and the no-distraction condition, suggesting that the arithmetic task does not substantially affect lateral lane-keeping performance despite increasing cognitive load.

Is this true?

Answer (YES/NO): NO